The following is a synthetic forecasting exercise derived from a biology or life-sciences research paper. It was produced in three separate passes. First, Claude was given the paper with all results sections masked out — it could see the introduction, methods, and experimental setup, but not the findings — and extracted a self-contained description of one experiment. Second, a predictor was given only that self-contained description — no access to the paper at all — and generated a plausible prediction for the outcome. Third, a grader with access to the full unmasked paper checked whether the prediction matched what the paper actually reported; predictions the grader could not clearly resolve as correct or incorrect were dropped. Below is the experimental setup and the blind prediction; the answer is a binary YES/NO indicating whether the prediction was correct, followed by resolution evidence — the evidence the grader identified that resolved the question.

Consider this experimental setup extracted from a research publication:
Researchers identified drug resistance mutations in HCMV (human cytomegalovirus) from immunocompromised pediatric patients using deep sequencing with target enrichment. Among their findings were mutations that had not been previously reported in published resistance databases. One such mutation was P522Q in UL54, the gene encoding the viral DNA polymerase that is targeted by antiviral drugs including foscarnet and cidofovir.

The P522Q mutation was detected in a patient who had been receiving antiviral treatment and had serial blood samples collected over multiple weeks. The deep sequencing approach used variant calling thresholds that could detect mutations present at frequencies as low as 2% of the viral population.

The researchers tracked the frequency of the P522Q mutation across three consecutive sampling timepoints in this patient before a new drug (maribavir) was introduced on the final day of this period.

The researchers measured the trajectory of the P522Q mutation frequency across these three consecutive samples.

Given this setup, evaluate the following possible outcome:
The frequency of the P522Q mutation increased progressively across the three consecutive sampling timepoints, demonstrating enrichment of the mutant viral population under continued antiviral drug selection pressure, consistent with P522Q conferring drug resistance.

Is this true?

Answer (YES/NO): YES